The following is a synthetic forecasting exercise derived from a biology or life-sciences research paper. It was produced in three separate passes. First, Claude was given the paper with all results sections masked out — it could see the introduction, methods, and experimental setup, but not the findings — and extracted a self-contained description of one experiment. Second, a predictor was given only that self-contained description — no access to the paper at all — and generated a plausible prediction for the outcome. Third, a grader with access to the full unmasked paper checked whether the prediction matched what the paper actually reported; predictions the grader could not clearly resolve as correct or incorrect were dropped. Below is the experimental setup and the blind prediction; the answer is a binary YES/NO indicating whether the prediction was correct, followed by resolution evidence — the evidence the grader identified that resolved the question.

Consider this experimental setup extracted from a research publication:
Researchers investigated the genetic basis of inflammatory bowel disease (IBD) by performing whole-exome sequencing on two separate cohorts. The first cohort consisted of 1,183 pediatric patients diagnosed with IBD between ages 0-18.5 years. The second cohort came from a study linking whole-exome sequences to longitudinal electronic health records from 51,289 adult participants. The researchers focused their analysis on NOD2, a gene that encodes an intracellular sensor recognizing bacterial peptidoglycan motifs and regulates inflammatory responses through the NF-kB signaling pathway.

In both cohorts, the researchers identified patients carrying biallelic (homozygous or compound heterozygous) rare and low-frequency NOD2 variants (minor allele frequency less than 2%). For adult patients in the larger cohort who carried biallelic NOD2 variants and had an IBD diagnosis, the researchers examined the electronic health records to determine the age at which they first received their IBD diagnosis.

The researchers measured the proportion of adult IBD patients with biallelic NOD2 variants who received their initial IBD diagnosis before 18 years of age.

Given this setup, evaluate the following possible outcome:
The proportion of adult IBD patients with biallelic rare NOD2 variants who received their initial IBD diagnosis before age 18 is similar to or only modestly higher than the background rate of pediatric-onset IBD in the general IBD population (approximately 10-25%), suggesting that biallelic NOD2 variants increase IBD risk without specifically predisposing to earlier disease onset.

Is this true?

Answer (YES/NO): NO